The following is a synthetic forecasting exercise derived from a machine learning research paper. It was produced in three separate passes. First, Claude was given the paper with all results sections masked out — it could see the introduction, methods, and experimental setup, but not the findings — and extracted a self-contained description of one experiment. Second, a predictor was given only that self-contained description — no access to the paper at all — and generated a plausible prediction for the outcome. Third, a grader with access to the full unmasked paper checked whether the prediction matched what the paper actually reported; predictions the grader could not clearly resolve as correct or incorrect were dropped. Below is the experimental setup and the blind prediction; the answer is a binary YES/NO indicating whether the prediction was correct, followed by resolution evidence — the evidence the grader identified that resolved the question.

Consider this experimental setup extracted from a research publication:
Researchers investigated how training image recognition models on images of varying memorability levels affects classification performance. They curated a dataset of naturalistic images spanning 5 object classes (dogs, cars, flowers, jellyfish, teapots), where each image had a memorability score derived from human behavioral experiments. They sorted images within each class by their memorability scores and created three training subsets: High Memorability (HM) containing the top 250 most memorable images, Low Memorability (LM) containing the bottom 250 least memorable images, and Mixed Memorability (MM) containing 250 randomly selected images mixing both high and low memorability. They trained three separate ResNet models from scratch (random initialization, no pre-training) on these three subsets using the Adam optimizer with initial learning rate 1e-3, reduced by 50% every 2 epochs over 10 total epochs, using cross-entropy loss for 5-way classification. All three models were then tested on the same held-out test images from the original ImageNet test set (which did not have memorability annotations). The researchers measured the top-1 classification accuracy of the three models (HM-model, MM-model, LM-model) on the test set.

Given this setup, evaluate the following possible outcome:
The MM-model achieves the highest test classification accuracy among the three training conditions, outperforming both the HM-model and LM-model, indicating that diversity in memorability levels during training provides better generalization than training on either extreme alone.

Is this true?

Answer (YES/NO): NO